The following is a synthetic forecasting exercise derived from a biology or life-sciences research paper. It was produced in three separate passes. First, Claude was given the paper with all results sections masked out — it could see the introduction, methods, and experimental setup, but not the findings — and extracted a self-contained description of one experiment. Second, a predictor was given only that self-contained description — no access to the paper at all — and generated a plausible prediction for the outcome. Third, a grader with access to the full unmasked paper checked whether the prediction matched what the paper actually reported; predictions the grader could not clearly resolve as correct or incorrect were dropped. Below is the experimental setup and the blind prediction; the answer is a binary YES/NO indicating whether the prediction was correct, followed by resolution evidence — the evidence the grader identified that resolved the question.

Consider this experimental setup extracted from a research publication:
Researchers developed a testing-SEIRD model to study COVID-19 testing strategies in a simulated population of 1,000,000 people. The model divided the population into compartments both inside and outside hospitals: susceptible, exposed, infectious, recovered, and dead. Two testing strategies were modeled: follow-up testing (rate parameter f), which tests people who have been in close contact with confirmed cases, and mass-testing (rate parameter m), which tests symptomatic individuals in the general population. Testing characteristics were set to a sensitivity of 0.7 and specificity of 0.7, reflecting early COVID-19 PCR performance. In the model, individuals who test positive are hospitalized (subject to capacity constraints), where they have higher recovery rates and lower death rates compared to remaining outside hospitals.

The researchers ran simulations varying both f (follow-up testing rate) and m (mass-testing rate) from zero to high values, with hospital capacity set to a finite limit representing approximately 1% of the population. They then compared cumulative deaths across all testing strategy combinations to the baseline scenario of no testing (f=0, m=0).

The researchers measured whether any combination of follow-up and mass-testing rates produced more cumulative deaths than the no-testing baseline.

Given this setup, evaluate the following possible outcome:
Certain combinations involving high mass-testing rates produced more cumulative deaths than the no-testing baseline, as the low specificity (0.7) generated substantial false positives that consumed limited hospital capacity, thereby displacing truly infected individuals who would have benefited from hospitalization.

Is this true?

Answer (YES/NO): NO